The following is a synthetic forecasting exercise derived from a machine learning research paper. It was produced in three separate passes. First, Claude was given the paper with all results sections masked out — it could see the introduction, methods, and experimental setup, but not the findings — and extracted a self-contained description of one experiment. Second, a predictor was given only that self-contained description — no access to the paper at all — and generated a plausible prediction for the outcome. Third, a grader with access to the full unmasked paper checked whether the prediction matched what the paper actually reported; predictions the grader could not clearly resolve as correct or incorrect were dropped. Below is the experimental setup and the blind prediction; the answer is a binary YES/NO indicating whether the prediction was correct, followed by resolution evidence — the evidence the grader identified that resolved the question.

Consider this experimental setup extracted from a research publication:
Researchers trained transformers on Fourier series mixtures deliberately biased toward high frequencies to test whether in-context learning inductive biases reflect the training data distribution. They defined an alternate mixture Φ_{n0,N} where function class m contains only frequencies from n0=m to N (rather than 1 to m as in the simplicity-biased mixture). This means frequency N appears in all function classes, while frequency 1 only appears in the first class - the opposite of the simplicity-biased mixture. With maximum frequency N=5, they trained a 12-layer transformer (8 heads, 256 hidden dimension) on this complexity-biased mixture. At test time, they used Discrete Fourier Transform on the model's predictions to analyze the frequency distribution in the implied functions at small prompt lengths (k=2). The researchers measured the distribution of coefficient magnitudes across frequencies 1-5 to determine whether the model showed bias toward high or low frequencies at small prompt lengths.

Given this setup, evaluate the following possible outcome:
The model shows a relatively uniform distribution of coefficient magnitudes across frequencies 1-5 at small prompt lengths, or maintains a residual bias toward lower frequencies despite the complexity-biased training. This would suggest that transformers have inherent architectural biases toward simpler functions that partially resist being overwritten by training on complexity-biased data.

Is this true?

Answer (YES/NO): NO